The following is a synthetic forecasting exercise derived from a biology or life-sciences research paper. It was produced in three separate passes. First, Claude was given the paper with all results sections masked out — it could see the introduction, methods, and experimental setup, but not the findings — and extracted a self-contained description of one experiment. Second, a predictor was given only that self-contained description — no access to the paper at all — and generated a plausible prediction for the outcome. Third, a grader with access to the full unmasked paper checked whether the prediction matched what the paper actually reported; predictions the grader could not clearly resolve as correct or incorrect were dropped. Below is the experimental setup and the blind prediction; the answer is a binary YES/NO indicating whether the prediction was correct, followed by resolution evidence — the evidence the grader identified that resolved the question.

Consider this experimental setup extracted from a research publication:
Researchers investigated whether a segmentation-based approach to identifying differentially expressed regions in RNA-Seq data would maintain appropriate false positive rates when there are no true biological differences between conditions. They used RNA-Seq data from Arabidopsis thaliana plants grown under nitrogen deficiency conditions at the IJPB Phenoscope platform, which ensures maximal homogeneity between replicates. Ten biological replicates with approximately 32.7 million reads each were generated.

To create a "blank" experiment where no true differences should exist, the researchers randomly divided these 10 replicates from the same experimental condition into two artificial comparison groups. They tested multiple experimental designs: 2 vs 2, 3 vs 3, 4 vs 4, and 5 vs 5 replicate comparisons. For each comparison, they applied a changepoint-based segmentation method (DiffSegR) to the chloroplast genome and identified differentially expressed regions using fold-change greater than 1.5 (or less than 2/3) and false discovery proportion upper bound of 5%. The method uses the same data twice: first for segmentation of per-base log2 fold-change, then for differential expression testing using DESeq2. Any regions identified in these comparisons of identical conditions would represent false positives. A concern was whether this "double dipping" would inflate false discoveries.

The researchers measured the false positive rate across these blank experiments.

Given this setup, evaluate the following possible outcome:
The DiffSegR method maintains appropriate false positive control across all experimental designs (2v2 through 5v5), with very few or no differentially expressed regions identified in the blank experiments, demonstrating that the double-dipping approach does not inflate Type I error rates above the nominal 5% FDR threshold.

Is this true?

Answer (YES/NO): YES